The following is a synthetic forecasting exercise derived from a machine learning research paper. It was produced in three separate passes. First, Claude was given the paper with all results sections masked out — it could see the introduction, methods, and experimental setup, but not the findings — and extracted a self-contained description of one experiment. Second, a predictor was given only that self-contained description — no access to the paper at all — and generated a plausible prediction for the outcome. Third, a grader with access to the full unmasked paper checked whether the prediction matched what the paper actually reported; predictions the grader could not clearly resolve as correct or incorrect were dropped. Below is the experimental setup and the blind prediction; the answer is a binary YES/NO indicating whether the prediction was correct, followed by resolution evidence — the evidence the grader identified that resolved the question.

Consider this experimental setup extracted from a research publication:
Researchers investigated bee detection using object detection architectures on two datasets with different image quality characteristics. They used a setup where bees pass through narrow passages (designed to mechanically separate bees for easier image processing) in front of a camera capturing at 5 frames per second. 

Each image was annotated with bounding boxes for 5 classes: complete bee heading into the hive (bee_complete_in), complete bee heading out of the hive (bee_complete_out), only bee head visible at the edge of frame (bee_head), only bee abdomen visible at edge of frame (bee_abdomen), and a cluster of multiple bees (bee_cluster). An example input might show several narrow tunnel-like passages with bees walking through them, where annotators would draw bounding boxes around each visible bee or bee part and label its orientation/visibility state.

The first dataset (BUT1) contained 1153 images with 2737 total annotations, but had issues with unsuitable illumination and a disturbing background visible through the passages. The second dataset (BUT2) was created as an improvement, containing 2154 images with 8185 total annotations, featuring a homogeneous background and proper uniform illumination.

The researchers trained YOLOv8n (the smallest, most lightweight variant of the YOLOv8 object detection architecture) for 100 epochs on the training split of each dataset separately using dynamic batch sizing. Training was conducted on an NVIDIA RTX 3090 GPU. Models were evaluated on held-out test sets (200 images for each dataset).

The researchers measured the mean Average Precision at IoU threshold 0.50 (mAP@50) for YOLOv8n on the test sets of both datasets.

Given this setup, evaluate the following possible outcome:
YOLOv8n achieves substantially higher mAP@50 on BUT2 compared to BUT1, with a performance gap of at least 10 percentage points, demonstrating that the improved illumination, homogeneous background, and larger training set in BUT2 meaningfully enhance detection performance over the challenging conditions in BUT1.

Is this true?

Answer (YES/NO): NO